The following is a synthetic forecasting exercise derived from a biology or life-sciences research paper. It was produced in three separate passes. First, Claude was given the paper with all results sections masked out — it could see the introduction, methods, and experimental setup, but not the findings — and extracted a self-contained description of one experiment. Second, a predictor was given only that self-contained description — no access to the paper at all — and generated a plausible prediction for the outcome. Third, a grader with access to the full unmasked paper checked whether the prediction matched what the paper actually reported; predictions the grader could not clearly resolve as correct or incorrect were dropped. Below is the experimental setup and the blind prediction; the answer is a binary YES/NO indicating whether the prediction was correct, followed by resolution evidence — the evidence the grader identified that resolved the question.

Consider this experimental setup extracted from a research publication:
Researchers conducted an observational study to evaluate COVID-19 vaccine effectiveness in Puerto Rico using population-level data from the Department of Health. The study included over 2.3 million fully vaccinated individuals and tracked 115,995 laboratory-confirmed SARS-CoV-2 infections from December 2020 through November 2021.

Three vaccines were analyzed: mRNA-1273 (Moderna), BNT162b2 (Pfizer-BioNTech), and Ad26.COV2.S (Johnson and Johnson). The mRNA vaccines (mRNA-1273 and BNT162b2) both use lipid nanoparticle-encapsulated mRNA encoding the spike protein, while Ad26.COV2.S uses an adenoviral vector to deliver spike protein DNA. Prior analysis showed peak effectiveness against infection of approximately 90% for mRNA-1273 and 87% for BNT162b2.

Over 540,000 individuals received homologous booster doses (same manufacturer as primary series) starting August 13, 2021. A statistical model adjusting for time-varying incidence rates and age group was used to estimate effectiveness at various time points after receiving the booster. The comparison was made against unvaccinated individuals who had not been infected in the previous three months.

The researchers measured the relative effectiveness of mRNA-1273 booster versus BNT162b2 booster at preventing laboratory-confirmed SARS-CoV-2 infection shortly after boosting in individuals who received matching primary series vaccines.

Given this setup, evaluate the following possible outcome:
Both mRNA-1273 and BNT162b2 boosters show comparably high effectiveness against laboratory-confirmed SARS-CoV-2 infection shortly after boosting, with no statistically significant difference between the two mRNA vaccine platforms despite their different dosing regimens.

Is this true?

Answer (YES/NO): YES